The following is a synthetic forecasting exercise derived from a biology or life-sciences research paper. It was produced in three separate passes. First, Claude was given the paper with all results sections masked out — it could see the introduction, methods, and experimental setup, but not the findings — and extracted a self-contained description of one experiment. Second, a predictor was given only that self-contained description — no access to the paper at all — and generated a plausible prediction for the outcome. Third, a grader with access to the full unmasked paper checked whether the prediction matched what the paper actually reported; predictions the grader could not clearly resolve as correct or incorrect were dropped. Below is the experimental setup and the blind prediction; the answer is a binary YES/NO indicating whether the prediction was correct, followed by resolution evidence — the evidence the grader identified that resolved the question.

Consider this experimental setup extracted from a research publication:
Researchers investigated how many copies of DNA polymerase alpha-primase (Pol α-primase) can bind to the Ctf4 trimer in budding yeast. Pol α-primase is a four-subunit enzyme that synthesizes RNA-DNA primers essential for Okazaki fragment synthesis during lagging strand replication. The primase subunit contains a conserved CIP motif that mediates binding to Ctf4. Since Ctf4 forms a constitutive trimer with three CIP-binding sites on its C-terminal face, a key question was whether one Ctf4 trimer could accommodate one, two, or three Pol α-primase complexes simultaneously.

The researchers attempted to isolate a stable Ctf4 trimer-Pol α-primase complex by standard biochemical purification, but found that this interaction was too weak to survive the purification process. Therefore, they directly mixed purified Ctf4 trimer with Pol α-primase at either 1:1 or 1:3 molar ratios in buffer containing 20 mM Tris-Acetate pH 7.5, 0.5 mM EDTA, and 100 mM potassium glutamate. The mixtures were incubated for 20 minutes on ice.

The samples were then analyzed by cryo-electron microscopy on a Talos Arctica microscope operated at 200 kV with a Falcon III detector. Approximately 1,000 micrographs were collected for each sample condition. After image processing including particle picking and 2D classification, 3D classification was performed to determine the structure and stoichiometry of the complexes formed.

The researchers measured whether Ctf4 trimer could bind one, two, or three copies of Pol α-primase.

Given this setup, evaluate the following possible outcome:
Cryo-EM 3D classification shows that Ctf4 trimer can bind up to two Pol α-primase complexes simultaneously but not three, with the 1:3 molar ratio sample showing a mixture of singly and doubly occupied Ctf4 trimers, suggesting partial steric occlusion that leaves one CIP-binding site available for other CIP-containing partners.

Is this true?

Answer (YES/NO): NO